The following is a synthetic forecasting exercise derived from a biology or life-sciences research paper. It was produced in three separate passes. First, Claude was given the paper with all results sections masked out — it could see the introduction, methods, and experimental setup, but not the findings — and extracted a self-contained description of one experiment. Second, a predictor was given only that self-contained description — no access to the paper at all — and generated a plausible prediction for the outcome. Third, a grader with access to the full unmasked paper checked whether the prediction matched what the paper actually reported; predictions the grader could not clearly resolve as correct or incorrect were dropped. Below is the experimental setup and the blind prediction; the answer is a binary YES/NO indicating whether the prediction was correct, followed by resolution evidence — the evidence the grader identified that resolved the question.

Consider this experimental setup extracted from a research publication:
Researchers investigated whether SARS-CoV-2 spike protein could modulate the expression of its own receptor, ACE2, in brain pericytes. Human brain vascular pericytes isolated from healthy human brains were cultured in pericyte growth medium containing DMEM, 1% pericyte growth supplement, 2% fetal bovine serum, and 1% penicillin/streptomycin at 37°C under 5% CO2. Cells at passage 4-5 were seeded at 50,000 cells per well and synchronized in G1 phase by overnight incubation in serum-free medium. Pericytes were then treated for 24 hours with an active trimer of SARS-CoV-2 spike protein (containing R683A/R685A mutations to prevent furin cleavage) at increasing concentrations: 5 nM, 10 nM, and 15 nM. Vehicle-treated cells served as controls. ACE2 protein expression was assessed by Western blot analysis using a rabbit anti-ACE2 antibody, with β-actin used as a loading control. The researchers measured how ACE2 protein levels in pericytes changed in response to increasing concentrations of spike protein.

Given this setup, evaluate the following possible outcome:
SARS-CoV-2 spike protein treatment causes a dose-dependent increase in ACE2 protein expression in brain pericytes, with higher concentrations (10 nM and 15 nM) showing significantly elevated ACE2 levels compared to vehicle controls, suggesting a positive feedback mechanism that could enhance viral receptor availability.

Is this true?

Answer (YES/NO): YES